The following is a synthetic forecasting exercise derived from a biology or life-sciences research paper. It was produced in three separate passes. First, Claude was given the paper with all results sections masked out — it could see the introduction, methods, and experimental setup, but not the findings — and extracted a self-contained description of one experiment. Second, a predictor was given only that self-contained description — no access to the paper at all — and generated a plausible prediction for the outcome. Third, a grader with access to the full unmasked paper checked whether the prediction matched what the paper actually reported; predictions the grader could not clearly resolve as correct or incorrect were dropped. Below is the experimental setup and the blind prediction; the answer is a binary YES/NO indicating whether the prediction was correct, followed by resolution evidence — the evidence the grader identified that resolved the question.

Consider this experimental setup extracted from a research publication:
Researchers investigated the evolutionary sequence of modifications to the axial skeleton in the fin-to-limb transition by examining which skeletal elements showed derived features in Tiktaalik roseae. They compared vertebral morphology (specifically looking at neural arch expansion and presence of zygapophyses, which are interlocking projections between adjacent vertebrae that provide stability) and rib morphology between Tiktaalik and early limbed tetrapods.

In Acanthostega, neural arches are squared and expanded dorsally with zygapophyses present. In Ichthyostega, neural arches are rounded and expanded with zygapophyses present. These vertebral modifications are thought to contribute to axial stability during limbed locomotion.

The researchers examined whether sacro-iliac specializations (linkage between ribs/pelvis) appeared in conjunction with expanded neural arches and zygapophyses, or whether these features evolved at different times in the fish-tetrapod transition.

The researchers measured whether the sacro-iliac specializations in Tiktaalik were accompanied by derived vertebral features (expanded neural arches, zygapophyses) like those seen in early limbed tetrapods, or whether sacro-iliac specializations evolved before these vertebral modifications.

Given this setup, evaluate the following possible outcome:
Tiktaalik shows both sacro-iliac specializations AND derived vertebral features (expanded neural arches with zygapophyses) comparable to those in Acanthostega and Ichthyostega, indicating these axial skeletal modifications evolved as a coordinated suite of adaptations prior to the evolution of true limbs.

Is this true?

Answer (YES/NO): NO